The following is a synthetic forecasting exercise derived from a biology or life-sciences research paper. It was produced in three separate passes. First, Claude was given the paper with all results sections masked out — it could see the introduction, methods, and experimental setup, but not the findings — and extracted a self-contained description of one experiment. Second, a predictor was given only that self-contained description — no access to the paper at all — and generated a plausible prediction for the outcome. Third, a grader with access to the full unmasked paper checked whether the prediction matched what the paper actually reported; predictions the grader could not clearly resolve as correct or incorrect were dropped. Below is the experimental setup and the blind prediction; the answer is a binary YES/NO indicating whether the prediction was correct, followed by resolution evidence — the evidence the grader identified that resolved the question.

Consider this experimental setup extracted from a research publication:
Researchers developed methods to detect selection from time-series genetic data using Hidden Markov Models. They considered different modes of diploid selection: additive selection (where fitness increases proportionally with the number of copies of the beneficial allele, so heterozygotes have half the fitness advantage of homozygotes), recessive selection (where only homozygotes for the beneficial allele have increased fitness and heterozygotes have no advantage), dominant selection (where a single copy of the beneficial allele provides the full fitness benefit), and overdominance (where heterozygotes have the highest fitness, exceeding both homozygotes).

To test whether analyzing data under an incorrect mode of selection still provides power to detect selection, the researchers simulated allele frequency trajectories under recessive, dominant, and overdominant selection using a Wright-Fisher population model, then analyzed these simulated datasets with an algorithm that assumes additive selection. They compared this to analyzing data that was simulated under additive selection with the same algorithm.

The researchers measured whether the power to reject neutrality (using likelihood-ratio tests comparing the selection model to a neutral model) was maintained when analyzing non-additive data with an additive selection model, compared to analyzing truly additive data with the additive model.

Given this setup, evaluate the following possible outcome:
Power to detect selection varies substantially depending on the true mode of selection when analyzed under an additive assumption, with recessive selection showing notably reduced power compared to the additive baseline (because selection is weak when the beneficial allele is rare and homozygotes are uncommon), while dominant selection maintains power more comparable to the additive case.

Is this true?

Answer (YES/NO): NO